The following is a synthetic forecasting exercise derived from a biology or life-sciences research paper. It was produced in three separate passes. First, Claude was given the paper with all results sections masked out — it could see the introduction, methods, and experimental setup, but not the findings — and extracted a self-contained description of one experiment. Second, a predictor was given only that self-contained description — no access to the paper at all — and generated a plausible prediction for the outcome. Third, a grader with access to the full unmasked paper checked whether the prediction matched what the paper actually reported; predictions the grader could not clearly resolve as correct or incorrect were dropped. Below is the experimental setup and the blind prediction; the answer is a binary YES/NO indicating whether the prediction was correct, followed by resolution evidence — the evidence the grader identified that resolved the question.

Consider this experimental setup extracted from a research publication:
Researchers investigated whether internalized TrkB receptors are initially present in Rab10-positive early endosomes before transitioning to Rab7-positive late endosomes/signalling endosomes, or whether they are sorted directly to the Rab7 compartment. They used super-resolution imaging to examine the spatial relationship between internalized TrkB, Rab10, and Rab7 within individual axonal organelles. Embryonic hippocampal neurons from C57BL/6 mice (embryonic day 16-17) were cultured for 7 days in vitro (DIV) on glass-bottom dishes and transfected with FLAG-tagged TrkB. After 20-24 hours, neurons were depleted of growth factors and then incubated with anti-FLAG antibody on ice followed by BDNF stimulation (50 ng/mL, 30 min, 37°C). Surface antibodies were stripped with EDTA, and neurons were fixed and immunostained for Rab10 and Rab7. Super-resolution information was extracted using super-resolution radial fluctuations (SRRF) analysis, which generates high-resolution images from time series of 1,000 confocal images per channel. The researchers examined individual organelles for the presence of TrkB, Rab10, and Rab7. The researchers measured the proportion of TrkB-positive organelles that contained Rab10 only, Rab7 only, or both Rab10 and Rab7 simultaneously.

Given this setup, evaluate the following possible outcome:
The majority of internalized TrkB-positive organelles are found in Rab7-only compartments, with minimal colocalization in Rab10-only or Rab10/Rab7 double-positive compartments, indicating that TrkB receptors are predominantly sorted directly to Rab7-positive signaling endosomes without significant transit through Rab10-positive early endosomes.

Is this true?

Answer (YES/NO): NO